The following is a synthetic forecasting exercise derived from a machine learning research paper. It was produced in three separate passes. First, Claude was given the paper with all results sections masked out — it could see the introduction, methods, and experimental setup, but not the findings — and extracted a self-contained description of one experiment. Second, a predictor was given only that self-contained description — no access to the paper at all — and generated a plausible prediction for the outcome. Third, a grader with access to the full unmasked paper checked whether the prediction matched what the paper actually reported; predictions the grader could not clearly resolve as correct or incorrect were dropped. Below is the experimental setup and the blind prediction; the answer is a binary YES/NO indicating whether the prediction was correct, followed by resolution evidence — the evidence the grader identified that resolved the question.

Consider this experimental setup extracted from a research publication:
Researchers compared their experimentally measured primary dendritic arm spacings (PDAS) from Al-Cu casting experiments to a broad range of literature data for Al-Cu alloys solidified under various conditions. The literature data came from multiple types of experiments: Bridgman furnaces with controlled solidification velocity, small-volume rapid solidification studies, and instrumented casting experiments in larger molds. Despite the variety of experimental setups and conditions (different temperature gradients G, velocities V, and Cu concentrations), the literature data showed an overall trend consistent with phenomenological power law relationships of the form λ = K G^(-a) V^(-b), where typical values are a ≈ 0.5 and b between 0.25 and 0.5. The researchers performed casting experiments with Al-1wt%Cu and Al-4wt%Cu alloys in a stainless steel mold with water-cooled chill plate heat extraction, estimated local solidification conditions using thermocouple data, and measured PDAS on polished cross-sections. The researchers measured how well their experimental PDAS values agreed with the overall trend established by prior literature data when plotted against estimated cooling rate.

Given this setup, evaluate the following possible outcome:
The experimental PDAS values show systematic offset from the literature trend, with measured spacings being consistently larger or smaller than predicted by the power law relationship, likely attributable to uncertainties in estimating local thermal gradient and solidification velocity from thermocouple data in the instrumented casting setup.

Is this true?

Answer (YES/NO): YES